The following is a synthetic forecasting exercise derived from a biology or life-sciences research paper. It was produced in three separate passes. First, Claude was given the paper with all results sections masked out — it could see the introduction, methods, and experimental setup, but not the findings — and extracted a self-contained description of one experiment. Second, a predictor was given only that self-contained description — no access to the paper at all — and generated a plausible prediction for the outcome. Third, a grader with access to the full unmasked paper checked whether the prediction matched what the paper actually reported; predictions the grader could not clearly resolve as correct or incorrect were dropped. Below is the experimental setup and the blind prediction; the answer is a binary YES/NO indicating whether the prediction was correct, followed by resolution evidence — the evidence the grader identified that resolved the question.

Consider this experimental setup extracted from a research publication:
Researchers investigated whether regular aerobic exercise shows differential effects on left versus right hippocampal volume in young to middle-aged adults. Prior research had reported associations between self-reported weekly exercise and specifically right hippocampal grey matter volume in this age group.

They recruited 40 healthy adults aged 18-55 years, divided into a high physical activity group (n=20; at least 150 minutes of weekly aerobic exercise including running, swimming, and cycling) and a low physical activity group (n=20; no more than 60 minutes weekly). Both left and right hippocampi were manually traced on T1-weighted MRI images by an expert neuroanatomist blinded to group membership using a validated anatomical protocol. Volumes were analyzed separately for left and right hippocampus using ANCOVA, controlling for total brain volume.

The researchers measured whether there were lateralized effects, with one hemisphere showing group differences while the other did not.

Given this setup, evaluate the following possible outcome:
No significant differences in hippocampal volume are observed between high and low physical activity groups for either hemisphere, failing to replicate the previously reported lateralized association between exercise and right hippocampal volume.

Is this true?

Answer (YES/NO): YES